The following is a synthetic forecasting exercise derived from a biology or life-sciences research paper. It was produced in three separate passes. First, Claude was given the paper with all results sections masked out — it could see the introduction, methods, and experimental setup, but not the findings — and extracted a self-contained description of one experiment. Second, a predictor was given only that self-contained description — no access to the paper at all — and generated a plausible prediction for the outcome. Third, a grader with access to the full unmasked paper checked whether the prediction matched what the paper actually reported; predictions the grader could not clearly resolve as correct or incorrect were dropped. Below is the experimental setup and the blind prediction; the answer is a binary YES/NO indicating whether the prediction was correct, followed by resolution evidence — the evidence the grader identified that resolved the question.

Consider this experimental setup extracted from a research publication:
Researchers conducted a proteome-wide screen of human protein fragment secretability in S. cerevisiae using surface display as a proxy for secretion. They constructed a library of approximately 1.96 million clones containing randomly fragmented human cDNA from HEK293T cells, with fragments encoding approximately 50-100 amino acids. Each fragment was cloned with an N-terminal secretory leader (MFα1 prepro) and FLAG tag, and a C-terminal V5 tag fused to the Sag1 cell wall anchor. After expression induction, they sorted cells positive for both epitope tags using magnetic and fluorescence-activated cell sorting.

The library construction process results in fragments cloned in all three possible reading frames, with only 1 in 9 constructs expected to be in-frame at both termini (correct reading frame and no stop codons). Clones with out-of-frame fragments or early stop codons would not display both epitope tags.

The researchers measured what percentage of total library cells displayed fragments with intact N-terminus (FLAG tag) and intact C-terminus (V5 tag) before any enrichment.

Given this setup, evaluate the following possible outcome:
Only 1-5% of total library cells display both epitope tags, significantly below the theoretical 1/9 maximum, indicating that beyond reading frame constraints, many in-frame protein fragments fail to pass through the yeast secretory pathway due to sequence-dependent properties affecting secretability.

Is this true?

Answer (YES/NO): YES